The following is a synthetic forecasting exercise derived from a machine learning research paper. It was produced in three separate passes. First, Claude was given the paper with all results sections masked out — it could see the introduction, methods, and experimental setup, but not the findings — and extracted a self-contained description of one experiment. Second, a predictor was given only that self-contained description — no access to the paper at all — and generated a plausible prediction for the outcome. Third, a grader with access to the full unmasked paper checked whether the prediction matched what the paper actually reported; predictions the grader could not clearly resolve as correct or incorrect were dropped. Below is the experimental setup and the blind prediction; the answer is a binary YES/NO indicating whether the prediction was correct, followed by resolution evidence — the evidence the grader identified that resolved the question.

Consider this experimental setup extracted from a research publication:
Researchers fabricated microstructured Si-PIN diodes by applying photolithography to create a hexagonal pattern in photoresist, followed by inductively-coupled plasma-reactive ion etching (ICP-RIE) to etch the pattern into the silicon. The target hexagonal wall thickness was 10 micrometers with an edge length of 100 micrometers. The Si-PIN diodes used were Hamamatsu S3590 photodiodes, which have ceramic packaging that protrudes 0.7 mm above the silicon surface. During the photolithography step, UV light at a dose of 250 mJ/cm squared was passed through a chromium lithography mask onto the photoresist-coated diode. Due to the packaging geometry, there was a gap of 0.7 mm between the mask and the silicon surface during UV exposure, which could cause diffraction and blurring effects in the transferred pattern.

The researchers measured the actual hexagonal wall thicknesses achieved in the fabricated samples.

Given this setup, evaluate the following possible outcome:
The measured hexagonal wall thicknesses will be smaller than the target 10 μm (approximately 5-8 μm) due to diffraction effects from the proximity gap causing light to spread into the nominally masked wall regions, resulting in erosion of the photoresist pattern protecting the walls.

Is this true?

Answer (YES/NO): NO